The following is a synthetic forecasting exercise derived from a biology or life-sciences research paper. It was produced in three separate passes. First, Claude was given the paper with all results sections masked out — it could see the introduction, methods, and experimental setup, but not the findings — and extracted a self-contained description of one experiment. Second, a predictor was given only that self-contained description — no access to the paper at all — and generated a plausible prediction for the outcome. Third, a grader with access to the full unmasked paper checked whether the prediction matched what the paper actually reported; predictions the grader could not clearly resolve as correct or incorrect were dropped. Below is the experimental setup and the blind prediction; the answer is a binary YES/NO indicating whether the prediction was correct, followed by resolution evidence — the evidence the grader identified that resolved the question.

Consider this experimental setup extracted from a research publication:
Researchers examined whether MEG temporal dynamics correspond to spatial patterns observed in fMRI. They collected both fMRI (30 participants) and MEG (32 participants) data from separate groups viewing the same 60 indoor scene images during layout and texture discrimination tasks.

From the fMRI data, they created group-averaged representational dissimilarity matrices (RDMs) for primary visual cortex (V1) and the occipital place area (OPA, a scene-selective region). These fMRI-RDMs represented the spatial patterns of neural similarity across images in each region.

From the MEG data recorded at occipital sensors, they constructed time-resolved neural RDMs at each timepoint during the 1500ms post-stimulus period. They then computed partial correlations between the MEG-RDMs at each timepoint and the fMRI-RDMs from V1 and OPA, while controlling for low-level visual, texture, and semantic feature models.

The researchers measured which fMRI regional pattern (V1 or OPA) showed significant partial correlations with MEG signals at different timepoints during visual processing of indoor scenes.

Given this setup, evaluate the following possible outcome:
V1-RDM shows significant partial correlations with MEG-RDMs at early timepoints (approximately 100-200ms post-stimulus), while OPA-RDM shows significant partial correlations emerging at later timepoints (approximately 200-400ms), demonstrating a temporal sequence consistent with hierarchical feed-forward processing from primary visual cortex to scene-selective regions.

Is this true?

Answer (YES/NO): NO